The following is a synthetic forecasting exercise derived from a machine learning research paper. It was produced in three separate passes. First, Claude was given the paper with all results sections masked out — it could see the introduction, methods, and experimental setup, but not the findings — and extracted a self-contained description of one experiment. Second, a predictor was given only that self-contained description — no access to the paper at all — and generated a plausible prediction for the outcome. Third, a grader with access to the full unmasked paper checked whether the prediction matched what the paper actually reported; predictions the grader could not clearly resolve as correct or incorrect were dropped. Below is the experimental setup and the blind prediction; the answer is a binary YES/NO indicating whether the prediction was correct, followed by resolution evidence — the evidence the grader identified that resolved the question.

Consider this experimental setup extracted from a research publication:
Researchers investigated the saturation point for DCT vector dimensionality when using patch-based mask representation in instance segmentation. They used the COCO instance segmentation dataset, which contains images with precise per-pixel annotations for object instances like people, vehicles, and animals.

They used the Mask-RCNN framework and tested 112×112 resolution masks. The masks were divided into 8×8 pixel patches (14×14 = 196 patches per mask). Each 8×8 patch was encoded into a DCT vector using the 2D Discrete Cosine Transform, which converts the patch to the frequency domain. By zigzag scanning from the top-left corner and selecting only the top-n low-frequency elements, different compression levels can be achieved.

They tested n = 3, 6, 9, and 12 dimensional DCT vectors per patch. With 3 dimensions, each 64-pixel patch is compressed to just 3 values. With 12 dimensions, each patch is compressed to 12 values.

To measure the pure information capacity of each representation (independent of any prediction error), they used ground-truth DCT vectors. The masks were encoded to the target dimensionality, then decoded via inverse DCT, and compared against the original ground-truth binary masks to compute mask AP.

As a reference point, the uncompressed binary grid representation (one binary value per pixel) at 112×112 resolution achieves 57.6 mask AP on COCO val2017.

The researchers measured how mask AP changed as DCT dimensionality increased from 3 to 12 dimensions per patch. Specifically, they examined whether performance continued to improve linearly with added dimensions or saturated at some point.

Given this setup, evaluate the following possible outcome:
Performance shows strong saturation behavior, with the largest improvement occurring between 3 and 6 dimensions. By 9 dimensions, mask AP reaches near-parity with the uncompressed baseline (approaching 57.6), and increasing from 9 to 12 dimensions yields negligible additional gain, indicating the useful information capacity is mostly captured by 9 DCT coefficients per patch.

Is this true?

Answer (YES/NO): YES